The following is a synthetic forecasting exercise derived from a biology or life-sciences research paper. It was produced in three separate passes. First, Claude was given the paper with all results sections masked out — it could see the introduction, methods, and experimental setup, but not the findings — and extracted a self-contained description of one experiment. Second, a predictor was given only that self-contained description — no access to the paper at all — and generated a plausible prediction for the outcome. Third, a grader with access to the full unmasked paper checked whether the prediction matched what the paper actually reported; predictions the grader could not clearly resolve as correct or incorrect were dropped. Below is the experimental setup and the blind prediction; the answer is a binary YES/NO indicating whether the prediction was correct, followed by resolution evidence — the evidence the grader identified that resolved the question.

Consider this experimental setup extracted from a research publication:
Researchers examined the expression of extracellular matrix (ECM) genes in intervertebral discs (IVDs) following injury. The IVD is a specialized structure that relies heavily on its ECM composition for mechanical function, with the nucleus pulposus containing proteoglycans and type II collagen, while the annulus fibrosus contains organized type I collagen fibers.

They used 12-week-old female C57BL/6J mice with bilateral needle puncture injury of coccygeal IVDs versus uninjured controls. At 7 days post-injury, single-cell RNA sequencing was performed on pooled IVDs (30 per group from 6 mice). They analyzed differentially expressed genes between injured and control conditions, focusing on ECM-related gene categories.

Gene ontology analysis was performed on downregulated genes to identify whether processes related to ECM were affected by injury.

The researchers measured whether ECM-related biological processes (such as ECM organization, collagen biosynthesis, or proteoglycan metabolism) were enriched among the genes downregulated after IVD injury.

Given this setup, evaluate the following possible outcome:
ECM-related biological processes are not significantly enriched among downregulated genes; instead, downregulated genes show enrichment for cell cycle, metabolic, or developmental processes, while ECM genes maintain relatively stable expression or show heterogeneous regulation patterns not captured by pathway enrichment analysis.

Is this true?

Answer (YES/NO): NO